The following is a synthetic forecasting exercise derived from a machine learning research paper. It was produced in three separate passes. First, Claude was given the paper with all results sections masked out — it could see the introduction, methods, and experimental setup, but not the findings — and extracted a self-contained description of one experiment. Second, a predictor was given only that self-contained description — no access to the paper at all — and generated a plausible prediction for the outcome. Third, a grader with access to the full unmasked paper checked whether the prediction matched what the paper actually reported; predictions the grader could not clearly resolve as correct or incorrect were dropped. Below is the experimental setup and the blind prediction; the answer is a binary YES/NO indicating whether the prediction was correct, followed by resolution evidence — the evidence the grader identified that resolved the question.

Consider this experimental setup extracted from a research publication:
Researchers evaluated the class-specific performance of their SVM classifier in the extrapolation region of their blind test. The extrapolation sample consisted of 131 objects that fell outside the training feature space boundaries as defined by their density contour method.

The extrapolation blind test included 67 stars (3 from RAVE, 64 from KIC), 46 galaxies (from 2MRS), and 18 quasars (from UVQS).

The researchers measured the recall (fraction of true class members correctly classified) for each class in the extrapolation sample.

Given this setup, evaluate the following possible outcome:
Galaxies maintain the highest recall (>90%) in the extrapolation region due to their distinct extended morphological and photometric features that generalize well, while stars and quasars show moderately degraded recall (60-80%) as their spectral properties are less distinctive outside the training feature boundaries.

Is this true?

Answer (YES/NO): NO